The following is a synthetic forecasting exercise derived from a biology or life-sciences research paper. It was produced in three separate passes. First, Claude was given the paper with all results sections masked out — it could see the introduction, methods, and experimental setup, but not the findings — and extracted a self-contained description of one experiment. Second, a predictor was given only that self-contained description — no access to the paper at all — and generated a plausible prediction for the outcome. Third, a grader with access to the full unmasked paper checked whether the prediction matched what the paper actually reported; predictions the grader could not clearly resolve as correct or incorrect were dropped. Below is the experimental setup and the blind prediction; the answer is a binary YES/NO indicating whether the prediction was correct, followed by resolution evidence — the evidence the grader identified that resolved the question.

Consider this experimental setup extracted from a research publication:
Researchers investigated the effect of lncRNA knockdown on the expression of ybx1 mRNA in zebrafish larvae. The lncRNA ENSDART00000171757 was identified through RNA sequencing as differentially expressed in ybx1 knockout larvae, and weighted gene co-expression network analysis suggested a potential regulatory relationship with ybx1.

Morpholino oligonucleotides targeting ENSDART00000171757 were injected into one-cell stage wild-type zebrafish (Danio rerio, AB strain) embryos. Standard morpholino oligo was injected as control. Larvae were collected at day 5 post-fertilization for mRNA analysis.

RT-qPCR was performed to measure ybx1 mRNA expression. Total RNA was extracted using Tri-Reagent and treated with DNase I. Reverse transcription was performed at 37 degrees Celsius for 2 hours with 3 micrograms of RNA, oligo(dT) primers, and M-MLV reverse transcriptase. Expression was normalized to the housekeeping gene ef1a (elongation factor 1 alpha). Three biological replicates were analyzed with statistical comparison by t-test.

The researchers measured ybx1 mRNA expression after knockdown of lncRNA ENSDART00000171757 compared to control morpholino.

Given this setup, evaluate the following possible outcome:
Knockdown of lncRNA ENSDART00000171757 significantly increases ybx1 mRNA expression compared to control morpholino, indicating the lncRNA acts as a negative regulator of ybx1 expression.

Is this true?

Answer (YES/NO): NO